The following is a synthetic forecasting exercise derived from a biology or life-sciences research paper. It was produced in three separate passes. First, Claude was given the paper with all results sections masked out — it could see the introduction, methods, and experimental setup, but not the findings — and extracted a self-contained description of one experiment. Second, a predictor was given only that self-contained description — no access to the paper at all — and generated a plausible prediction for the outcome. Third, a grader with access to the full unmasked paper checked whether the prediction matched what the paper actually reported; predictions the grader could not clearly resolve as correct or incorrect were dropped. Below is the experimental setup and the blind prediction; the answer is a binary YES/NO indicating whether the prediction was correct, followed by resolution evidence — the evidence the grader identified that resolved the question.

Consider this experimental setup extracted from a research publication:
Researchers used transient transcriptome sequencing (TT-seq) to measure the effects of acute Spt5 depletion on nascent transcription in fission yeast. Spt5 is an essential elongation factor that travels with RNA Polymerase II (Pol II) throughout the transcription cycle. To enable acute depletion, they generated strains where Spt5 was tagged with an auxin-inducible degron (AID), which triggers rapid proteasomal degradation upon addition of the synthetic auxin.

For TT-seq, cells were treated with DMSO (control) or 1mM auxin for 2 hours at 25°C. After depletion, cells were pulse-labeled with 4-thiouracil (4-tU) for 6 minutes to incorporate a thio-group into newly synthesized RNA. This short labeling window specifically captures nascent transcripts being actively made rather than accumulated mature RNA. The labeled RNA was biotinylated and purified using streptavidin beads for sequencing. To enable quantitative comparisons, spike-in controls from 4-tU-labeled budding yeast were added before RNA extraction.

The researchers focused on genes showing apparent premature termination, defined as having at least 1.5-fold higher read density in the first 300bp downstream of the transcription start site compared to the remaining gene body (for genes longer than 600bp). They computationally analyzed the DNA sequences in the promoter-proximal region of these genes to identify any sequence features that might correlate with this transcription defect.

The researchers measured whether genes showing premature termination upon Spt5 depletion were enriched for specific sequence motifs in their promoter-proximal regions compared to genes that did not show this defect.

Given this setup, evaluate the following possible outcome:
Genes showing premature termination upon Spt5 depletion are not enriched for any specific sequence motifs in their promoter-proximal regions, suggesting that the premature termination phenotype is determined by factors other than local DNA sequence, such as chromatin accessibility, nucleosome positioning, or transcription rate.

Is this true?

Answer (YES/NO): NO